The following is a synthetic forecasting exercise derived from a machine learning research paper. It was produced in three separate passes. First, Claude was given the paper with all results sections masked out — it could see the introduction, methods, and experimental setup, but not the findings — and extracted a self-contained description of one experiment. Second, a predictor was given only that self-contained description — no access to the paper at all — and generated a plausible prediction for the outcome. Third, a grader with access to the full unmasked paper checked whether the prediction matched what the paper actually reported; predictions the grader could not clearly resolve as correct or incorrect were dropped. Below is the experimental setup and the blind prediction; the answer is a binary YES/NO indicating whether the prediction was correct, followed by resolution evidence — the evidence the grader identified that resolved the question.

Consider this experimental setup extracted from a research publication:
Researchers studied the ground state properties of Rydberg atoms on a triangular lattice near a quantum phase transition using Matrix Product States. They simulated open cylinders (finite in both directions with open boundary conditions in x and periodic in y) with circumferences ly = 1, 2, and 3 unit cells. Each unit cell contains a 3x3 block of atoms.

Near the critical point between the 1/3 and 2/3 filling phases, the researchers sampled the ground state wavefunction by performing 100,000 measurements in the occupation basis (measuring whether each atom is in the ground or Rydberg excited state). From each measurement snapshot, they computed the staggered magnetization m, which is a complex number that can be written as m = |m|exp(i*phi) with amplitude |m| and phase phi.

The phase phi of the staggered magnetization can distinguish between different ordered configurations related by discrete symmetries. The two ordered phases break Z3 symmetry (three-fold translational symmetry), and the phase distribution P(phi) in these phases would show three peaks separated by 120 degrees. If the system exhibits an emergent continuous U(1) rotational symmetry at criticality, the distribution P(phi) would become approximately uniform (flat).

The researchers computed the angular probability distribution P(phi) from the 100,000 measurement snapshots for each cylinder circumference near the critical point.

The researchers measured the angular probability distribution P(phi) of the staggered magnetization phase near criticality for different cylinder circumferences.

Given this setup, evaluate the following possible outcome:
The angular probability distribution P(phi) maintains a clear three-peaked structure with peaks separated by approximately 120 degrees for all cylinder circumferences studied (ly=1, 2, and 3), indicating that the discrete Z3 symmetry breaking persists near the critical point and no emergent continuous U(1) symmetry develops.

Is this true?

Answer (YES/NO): NO